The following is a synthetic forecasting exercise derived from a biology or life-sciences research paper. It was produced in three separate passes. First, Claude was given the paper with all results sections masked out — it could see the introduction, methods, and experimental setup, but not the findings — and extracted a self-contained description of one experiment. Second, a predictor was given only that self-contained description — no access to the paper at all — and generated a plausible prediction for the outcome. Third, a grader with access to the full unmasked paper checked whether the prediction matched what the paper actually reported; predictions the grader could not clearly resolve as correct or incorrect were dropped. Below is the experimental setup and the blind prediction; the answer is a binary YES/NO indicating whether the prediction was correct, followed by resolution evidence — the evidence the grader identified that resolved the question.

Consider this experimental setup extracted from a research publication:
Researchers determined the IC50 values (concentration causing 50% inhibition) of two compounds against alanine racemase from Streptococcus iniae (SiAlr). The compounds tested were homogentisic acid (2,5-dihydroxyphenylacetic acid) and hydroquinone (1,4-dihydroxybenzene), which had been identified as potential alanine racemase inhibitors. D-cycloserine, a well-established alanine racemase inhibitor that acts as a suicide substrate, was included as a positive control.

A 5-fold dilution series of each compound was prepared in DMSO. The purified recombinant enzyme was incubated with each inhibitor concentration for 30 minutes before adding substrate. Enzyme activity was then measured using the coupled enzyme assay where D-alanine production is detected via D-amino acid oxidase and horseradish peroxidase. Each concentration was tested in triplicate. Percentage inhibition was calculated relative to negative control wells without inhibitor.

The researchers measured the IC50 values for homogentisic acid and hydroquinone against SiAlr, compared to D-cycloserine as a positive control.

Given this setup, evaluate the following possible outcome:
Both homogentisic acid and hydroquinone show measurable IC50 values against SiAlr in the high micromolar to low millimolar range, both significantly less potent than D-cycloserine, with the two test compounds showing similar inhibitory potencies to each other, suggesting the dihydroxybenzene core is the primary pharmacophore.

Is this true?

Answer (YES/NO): NO